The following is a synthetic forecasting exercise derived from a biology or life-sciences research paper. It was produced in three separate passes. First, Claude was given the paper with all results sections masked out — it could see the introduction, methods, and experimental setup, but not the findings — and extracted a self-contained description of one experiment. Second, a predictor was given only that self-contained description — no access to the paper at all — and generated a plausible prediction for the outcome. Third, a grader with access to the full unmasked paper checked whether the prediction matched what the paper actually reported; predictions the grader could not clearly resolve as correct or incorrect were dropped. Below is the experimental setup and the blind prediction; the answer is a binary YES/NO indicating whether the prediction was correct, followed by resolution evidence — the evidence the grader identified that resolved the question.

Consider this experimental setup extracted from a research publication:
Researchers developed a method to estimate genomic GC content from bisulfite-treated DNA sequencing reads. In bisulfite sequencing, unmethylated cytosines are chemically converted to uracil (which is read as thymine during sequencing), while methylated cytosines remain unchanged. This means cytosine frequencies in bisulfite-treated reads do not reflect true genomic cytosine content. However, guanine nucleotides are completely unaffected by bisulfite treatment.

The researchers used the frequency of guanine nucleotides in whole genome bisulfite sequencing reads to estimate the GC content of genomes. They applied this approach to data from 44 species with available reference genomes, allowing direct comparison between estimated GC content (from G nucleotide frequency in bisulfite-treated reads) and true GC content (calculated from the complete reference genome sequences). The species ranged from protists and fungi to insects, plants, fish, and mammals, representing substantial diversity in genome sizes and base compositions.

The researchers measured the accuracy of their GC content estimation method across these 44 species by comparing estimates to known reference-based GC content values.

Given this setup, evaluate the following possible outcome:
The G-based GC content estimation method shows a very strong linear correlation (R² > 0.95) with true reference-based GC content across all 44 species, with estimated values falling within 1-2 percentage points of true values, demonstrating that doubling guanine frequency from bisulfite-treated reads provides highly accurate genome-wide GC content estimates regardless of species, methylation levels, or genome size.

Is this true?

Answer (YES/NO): NO